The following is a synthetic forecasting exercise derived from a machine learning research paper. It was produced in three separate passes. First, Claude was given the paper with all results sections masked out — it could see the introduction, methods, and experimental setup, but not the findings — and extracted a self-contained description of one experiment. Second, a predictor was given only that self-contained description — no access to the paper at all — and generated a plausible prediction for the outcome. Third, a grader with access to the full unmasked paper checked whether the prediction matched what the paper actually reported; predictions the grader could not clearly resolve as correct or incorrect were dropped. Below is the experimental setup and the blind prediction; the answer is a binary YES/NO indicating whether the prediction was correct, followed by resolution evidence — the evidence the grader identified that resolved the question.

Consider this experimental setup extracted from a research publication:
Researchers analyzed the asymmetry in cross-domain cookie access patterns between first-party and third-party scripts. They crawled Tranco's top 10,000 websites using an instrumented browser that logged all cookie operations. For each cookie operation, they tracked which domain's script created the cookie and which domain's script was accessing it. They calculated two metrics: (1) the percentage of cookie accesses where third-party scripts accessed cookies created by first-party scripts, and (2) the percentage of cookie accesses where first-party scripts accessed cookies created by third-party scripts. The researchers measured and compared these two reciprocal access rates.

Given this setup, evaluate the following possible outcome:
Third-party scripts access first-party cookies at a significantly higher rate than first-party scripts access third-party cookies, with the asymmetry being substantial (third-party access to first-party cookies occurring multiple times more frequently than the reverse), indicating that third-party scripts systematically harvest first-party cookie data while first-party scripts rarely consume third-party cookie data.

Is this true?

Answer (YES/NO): YES